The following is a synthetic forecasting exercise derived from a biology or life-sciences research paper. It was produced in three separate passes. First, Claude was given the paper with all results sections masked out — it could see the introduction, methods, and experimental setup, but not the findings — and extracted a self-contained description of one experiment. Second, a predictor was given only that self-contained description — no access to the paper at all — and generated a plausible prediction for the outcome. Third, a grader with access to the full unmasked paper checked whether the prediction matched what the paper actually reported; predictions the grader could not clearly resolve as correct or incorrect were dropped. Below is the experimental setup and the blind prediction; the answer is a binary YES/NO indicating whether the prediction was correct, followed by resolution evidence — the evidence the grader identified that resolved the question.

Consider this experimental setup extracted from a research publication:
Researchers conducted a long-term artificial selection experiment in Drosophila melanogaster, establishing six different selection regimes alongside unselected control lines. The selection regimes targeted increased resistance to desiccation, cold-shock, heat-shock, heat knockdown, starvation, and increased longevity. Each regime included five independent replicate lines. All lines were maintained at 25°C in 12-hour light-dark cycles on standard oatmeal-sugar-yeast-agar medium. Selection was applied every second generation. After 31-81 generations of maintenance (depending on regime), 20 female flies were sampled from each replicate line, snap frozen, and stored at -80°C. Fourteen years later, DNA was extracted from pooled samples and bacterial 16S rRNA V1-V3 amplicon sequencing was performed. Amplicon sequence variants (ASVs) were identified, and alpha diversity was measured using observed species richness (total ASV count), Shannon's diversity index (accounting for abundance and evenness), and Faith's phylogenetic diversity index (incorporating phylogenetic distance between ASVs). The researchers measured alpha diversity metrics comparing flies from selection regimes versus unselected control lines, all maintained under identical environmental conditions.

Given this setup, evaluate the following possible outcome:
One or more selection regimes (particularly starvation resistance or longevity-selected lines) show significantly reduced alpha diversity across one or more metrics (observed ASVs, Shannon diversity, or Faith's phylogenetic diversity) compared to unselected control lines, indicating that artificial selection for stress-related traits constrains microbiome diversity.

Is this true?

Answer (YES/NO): NO